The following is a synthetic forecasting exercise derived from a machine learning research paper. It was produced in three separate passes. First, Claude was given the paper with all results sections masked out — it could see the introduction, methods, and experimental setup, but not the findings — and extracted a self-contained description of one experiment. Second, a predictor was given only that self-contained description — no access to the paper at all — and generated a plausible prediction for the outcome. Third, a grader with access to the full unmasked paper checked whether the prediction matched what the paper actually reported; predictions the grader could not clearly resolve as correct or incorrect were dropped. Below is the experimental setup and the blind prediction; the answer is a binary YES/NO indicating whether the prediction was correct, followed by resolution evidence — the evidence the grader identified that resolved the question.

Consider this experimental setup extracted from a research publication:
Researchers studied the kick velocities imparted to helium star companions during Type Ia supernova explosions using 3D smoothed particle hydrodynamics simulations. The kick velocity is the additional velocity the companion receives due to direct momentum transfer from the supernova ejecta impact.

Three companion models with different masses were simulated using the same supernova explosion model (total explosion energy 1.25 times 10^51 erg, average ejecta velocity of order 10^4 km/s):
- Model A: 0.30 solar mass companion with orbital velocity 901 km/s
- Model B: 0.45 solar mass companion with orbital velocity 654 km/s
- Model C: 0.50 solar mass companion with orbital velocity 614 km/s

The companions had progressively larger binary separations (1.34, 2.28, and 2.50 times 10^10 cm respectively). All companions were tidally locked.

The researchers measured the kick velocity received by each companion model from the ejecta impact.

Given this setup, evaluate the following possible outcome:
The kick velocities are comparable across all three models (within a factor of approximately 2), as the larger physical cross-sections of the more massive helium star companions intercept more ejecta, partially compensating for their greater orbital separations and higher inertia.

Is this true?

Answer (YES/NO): NO